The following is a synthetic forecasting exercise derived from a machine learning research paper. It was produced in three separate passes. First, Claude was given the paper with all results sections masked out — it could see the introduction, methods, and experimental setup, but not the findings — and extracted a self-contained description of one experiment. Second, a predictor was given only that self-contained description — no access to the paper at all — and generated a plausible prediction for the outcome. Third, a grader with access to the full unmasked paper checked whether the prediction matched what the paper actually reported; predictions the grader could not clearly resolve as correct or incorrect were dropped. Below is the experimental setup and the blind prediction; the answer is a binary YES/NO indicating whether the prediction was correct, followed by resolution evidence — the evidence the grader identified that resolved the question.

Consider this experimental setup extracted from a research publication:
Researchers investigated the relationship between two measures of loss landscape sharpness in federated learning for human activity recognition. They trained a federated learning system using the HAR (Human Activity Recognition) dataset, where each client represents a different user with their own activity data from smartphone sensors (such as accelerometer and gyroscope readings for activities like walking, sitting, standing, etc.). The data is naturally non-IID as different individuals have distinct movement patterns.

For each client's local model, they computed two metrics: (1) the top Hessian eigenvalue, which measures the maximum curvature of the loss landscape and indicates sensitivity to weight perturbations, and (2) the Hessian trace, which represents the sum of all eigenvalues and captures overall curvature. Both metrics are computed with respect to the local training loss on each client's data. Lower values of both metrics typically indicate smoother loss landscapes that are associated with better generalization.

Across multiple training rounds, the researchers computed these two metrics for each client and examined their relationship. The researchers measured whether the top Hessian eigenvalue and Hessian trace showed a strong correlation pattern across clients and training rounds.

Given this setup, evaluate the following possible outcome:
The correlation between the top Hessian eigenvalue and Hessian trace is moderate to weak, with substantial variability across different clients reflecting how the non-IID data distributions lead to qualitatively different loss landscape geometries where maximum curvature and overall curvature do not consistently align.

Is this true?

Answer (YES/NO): NO